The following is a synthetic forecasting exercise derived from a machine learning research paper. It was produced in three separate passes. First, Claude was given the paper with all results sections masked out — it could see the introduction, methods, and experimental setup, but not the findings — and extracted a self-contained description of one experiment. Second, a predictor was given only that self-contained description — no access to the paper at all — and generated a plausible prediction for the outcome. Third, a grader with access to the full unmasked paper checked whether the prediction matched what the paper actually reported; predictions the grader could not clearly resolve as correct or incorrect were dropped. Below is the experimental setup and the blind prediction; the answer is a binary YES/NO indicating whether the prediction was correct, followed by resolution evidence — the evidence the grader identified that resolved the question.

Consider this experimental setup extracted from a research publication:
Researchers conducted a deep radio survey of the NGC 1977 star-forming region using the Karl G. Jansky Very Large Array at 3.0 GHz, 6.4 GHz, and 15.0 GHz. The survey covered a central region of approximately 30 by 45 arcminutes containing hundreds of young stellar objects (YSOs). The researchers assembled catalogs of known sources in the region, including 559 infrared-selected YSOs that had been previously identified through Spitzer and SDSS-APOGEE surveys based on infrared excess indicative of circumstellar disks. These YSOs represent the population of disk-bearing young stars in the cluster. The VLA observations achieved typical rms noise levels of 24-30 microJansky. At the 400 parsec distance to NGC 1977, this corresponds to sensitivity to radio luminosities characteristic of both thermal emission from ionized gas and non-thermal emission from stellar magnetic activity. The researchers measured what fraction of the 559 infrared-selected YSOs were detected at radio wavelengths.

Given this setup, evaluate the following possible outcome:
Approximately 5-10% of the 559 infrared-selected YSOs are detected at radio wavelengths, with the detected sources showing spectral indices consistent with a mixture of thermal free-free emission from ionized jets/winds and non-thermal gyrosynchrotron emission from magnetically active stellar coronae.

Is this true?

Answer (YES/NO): NO